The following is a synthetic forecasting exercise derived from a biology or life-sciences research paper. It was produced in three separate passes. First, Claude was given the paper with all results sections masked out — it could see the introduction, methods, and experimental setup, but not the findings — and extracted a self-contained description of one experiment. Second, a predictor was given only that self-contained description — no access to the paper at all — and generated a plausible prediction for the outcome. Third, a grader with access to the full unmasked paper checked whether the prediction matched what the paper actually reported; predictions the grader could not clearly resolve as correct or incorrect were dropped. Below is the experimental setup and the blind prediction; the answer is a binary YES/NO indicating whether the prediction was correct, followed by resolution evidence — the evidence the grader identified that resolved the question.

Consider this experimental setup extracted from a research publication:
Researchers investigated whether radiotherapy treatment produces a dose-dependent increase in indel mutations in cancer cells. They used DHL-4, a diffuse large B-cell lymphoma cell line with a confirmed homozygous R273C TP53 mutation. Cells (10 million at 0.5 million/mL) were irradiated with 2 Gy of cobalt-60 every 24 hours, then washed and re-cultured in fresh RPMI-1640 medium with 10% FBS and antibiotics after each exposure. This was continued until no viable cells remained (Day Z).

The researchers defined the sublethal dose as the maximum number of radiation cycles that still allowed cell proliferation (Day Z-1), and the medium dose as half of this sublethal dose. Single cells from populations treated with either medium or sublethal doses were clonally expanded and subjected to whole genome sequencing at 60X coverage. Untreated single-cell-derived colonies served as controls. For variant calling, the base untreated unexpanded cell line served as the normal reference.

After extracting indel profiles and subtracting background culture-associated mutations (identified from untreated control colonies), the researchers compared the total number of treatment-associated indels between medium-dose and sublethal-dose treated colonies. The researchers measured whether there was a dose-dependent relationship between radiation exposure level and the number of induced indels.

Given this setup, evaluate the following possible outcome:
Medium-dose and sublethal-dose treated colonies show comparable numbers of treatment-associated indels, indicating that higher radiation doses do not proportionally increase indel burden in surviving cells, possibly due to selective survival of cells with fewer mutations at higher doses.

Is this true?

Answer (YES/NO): NO